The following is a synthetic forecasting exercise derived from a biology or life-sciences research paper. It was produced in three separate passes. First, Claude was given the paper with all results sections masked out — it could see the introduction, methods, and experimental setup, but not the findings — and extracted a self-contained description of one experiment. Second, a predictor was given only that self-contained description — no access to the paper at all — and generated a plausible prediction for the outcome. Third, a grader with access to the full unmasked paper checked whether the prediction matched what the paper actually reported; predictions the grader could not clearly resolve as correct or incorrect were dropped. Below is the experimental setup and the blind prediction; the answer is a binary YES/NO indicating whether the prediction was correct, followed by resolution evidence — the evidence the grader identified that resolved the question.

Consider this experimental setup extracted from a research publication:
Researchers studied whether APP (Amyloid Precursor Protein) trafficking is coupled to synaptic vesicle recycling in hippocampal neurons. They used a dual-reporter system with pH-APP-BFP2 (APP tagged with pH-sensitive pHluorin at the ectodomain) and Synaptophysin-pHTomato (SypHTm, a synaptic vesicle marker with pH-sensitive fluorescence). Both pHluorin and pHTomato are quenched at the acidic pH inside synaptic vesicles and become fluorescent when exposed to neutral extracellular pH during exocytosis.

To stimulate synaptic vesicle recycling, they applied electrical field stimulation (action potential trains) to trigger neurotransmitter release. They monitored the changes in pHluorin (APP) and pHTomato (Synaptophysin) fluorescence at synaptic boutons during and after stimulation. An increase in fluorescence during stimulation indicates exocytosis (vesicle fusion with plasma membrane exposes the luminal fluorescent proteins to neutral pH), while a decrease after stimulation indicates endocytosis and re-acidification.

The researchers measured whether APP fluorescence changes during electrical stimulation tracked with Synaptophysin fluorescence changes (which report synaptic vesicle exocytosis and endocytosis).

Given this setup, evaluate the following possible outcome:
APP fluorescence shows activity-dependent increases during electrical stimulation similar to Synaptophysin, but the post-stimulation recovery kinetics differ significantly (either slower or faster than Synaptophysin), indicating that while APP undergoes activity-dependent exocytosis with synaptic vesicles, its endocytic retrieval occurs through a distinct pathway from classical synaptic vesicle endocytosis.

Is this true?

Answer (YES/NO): NO